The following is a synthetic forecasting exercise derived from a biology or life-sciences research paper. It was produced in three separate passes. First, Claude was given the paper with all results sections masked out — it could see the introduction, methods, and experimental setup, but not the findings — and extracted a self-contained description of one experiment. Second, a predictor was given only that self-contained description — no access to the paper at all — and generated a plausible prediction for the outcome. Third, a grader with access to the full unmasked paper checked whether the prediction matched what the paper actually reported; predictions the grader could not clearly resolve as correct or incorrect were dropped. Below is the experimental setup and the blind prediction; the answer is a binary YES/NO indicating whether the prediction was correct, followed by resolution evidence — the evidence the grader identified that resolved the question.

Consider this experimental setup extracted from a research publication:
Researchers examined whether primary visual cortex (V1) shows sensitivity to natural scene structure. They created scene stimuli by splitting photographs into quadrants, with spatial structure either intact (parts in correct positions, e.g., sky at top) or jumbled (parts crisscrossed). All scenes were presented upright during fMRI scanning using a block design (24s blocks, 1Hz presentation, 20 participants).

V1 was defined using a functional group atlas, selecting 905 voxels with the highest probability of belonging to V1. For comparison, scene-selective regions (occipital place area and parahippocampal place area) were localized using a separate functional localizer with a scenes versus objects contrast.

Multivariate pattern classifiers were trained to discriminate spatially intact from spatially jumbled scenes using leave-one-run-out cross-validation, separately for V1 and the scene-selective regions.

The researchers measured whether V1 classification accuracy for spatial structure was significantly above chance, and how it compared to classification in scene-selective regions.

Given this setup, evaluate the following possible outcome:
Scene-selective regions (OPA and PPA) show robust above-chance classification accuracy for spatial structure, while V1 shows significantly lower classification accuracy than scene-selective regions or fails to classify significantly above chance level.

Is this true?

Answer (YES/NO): NO